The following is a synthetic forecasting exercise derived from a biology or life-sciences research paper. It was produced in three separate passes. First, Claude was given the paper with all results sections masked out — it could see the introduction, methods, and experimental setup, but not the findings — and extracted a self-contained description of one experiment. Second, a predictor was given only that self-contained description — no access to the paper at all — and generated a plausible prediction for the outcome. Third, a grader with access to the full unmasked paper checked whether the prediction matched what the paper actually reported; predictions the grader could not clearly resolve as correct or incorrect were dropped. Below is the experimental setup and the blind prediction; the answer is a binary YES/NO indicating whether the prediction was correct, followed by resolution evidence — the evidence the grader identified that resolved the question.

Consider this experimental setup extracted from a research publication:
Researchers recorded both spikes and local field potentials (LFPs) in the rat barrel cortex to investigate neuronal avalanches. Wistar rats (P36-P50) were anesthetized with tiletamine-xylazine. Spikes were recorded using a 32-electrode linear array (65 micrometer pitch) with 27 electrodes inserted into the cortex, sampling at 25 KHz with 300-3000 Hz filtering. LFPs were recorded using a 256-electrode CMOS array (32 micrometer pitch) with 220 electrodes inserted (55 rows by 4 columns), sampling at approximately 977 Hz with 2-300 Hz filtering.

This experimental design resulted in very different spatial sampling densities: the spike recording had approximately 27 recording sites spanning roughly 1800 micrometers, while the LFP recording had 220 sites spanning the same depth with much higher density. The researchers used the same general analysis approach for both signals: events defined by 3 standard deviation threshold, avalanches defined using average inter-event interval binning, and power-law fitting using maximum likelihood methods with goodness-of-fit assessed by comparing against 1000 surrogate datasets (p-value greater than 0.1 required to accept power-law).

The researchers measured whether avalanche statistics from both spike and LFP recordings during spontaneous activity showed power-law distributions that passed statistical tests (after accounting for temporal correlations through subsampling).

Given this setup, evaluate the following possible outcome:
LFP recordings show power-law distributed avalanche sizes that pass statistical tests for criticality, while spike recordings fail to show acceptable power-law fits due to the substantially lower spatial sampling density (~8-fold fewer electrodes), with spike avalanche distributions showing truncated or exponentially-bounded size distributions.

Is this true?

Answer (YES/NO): NO